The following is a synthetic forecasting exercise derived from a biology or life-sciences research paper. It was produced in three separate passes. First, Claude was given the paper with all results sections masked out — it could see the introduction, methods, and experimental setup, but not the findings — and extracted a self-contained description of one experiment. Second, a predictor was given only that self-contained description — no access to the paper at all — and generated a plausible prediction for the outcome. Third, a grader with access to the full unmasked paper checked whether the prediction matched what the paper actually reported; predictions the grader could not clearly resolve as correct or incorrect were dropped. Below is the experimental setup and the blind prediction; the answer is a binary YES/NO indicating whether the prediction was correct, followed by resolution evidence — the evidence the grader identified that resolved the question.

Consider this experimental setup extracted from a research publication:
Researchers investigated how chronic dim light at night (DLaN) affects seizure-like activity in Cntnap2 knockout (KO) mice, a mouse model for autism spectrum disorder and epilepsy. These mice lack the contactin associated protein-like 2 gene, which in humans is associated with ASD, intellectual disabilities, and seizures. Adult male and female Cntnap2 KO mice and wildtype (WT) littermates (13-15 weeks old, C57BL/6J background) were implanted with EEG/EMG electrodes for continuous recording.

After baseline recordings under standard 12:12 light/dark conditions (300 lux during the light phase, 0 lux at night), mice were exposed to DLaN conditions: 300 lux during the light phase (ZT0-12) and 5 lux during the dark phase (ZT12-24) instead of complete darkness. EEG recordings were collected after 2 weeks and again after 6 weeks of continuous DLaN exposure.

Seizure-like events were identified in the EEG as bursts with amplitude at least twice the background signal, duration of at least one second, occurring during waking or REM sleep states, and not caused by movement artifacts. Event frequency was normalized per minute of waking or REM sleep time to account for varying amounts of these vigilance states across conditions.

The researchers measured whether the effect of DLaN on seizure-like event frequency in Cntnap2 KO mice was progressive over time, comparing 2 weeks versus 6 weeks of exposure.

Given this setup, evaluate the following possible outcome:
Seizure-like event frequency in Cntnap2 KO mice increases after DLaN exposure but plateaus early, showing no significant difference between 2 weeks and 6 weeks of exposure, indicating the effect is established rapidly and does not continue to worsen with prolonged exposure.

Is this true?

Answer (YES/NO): YES